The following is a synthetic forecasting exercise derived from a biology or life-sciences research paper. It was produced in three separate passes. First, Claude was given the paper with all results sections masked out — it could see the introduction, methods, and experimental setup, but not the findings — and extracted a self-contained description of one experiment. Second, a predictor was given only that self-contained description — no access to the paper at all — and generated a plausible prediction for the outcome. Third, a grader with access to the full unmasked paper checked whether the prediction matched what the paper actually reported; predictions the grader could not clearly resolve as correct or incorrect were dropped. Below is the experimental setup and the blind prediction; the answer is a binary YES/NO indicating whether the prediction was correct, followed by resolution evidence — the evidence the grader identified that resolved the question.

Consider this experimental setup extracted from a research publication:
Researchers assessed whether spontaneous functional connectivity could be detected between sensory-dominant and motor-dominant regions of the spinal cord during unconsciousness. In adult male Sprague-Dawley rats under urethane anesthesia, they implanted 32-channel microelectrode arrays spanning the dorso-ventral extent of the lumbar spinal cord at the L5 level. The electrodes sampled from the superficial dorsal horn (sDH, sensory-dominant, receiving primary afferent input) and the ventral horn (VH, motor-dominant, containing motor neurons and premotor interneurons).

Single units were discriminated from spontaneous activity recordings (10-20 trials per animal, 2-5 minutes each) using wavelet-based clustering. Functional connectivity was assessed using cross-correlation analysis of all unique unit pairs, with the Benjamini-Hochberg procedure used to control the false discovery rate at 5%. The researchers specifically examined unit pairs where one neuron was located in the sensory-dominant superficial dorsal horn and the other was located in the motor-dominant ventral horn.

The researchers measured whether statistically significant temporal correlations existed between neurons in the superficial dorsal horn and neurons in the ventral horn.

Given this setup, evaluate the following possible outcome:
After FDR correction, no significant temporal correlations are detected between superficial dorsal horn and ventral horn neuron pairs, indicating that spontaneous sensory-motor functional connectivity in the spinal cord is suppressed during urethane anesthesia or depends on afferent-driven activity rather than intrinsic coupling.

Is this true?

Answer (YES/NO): NO